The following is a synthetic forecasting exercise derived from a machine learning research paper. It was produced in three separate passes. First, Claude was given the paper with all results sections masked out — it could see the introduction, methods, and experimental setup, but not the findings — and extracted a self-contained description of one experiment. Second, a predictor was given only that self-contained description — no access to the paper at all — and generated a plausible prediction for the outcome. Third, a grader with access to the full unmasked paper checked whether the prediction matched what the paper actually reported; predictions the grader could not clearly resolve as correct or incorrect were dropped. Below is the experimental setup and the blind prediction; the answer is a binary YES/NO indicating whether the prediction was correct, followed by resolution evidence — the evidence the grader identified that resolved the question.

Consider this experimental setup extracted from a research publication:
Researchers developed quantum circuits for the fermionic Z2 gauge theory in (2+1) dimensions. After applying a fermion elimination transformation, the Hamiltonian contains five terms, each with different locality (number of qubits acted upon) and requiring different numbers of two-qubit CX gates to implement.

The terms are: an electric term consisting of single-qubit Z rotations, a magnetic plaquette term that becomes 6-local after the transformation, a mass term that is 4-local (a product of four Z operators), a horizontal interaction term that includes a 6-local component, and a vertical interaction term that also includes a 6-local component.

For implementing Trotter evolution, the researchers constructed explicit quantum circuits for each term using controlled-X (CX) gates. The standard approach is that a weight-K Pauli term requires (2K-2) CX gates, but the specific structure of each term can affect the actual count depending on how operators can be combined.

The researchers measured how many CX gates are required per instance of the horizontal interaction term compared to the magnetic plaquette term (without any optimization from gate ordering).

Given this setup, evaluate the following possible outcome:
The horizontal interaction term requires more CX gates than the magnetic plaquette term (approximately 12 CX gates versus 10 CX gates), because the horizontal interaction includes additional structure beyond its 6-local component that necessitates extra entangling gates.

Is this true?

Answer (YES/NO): YES